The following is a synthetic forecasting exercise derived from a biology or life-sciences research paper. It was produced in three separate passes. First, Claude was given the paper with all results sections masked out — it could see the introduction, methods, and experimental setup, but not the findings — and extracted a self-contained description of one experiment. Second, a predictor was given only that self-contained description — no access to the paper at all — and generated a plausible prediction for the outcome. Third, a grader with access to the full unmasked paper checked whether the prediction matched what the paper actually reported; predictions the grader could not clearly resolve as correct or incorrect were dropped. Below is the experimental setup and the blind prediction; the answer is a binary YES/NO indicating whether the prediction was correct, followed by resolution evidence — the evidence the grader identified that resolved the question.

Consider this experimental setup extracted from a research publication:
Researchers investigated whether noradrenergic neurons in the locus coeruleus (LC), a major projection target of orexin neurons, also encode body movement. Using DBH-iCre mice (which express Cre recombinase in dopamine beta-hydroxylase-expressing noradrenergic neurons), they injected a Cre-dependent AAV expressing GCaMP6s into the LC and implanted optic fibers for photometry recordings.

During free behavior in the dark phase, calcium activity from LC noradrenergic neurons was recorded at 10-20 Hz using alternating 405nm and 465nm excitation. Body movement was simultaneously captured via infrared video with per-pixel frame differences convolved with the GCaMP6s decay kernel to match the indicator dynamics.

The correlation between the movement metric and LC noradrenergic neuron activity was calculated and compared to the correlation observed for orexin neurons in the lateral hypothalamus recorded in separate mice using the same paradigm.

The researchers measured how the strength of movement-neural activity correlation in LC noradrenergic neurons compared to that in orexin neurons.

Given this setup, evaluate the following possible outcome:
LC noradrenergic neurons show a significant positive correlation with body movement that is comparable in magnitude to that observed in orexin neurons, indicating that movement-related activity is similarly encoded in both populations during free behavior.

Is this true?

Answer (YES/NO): NO